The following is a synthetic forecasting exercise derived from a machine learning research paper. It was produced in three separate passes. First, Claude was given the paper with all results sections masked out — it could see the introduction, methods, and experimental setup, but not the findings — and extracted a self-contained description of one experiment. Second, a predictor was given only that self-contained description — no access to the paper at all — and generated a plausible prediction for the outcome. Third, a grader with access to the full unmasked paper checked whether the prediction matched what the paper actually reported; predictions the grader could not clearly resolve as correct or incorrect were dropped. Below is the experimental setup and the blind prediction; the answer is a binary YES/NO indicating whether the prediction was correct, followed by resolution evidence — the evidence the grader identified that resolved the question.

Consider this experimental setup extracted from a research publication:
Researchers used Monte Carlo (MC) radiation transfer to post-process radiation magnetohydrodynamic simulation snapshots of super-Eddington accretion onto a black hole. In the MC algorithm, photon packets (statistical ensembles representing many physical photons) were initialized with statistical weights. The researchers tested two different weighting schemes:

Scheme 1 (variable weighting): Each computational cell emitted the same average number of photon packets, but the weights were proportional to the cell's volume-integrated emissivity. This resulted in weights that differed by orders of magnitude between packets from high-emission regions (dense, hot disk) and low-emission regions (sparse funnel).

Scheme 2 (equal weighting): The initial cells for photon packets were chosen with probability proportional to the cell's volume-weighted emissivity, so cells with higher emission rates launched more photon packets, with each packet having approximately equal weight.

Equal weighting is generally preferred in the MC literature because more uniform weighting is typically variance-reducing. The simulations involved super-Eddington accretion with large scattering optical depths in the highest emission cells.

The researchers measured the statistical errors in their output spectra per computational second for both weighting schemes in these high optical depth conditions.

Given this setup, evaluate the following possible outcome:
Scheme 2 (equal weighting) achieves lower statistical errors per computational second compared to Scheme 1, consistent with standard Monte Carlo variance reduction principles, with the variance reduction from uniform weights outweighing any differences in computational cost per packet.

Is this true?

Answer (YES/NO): NO